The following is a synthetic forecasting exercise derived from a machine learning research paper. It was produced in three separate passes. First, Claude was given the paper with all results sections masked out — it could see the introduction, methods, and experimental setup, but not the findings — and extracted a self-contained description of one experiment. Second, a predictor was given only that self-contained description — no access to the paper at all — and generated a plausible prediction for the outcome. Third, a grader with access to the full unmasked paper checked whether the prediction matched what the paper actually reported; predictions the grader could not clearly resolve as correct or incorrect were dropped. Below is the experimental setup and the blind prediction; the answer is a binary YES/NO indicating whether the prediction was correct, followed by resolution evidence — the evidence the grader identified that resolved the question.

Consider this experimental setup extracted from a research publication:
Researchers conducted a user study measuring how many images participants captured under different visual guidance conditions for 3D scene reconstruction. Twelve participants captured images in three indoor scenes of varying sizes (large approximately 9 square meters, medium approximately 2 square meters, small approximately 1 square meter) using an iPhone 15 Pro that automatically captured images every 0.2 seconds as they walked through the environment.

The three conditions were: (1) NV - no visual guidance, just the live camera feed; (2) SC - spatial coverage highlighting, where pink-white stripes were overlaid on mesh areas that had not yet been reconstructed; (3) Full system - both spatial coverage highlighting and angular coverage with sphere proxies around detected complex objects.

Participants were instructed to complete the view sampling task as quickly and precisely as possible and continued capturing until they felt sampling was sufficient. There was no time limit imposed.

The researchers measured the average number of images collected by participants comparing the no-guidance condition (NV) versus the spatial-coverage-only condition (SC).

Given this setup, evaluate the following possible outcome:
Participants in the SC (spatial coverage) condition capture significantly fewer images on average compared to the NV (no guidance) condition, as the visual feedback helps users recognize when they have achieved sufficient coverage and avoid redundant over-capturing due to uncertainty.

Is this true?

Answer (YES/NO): NO